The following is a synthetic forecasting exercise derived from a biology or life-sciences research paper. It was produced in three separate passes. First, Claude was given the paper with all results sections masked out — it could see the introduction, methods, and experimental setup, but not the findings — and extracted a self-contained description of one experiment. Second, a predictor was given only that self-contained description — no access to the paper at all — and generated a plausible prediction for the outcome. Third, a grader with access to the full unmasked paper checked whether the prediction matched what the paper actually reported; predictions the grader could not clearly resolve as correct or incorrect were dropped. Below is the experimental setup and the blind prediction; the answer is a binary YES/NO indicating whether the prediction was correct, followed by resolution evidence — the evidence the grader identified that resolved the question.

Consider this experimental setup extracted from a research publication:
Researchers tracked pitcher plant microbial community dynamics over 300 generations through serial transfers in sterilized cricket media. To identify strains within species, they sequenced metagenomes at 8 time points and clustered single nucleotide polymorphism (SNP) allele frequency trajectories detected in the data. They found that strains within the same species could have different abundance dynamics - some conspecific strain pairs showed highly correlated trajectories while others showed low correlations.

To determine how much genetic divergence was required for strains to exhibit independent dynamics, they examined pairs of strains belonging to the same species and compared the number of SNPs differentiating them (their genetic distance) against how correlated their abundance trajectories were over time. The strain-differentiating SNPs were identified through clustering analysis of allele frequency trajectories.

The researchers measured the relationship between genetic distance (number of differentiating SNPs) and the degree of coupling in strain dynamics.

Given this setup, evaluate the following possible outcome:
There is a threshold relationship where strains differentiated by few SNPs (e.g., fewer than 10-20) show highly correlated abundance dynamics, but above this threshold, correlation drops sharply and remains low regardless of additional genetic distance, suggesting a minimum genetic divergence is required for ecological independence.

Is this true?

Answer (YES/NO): NO